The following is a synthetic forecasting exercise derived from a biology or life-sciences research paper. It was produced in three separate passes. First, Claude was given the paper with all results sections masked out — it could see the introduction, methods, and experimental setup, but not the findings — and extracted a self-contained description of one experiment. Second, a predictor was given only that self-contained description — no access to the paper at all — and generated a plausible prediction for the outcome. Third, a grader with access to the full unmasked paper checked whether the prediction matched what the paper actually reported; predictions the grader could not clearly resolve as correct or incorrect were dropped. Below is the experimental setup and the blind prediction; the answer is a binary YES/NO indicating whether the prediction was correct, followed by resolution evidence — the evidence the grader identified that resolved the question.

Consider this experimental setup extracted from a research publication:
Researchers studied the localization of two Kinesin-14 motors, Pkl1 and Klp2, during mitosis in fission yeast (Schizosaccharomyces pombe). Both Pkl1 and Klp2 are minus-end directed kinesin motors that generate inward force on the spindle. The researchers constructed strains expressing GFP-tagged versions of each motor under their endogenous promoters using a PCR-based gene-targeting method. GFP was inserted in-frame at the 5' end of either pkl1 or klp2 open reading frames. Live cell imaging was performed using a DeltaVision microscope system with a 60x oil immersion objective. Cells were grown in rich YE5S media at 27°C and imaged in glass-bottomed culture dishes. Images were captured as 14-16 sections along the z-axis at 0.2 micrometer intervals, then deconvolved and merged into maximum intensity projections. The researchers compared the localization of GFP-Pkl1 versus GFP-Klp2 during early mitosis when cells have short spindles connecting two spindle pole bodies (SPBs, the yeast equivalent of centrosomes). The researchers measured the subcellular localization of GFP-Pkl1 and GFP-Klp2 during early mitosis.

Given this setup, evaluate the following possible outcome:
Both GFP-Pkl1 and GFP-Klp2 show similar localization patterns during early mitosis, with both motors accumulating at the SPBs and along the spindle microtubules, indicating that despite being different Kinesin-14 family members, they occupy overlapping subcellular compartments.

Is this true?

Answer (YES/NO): NO